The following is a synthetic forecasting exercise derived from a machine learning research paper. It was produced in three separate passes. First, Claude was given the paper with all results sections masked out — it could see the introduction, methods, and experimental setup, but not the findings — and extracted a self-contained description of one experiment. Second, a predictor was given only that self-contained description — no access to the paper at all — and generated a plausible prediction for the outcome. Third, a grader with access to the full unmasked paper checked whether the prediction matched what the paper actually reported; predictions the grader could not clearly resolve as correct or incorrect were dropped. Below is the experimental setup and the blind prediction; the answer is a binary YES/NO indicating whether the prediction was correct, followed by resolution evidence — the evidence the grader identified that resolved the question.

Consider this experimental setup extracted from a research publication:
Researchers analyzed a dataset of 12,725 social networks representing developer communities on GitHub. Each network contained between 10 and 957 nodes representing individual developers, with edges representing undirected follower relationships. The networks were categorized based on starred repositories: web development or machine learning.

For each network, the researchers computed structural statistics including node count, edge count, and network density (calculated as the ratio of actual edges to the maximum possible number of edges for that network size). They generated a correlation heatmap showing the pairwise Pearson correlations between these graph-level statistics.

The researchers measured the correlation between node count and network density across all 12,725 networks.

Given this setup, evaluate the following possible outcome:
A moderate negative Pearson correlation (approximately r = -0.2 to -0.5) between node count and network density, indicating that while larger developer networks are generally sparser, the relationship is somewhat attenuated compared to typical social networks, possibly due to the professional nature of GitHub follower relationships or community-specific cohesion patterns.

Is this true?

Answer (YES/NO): NO